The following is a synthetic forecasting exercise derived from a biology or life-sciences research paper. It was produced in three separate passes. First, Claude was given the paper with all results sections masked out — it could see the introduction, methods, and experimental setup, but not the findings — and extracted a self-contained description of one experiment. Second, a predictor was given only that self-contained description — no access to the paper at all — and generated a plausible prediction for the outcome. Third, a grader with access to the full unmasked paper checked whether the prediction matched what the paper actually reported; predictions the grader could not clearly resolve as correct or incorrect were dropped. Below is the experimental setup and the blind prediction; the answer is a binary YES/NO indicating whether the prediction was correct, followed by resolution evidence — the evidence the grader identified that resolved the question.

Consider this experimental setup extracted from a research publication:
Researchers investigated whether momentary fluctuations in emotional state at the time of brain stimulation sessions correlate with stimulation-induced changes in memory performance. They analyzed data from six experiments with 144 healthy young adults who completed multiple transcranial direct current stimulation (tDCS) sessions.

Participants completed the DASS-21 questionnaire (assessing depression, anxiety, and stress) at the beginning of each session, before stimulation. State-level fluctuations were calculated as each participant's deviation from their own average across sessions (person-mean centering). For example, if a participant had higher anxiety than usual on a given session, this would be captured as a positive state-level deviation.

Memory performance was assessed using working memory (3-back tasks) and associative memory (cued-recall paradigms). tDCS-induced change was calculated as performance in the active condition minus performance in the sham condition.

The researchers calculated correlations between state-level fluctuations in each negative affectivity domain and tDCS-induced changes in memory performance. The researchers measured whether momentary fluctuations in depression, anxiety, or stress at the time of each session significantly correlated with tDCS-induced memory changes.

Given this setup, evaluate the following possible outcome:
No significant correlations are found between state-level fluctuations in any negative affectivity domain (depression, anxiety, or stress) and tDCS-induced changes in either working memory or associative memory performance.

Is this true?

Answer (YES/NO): YES